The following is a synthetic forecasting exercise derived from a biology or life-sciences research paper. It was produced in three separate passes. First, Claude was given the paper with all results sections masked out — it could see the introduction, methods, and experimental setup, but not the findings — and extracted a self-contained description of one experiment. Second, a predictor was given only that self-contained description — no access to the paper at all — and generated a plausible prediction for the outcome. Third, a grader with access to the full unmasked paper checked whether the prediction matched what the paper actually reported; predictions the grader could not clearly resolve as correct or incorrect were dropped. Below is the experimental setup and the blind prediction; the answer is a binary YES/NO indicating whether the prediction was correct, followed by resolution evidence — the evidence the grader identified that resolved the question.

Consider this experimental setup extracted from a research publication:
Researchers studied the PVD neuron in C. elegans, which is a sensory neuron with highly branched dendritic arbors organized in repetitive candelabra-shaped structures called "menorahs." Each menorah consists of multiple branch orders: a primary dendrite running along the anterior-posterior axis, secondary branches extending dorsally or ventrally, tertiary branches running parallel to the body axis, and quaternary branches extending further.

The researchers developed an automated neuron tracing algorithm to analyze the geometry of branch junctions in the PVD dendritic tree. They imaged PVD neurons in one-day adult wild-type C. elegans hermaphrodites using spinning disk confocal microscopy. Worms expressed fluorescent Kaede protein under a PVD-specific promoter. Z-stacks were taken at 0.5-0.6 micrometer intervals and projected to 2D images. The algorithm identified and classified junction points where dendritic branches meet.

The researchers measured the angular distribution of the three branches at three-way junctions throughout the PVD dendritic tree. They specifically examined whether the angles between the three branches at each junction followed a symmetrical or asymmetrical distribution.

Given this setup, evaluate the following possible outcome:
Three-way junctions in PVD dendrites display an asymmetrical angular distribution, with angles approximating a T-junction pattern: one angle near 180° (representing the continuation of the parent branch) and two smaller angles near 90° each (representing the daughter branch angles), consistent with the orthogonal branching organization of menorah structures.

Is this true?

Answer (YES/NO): NO